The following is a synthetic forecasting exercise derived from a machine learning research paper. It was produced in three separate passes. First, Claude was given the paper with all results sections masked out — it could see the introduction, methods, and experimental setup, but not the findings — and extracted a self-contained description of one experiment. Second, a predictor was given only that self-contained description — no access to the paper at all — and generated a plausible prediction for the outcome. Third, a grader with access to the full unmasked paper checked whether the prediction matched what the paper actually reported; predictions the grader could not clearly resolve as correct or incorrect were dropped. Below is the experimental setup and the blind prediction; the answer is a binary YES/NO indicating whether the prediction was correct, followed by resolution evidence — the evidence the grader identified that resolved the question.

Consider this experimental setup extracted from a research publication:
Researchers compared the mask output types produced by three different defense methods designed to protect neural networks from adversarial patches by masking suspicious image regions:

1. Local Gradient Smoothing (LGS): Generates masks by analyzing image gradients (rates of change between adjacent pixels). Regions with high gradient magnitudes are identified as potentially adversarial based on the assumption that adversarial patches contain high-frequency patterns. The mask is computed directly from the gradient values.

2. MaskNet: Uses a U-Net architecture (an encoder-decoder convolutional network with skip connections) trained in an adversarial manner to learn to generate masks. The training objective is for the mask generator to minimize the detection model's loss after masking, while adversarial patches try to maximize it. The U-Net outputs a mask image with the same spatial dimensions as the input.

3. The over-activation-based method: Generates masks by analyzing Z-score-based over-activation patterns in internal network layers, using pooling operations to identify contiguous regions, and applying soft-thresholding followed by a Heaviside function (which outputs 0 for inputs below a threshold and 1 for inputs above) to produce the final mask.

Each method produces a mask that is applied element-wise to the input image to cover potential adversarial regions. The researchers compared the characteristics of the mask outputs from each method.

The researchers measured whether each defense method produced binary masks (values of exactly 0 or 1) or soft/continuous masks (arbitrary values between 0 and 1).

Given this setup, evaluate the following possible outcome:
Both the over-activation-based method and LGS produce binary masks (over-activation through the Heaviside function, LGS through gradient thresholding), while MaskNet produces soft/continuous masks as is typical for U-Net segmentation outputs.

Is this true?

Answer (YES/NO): NO